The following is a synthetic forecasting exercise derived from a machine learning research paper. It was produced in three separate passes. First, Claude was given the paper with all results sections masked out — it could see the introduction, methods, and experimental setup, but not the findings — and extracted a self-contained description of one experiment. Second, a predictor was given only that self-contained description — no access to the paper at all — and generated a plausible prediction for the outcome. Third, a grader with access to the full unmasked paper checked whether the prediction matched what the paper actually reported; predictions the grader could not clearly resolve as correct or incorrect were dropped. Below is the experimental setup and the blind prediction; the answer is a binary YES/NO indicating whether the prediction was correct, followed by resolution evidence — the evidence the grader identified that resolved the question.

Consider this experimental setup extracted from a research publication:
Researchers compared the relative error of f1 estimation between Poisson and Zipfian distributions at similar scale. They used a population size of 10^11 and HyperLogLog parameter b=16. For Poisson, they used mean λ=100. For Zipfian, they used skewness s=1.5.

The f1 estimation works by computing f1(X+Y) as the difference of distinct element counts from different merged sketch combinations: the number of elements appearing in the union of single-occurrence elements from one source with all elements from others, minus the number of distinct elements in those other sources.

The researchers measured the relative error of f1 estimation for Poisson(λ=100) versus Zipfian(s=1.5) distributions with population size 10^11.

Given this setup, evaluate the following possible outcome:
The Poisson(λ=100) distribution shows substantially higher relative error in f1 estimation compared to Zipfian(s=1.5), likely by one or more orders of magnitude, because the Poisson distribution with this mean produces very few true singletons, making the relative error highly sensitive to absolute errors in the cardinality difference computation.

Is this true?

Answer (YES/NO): YES